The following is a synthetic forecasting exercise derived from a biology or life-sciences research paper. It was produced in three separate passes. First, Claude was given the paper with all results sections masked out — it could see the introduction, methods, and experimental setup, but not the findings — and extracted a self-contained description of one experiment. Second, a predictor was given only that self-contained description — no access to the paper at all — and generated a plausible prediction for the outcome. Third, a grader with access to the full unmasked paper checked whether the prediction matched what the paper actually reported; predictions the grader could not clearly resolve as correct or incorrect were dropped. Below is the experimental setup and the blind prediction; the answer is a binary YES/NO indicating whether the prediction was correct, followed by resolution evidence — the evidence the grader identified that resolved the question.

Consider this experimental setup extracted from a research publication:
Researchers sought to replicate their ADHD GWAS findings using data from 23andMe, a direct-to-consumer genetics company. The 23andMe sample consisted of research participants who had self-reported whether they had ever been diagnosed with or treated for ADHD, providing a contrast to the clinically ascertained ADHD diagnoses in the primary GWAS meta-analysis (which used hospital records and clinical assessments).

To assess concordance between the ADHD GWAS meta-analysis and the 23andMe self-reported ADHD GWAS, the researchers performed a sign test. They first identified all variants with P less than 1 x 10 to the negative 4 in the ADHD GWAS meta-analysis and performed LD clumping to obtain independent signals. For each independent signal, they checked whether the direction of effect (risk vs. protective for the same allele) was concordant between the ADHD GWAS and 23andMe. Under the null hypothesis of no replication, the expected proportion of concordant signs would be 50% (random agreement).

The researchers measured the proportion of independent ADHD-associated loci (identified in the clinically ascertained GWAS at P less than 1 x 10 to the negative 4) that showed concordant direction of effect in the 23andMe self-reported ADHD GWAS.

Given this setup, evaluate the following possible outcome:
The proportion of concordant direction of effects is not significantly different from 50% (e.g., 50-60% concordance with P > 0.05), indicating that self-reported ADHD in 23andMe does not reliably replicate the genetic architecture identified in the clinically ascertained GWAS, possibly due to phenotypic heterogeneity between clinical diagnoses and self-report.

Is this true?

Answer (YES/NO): NO